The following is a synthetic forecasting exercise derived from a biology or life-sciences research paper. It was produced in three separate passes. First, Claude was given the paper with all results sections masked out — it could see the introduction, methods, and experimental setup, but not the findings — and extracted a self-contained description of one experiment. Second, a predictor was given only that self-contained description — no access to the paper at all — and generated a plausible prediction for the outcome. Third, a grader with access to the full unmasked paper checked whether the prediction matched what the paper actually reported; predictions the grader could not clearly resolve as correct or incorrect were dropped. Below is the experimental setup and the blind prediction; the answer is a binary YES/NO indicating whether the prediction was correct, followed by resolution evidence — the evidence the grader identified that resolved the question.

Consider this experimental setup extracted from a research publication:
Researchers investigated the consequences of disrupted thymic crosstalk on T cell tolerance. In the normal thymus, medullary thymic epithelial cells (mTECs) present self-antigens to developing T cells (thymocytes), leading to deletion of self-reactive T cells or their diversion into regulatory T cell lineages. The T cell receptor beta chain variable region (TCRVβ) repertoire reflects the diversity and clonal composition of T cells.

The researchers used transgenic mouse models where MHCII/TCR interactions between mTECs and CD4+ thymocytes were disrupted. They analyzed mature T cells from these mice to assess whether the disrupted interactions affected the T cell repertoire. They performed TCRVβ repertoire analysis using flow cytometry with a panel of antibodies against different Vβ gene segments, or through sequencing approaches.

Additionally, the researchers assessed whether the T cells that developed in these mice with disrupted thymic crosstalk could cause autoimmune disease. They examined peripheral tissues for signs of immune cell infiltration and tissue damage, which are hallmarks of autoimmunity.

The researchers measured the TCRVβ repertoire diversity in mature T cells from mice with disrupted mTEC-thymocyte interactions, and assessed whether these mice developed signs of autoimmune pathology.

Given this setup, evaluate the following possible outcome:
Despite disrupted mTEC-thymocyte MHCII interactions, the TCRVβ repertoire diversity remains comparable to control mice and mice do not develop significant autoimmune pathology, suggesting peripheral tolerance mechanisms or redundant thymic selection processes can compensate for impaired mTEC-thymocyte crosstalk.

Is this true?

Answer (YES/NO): NO